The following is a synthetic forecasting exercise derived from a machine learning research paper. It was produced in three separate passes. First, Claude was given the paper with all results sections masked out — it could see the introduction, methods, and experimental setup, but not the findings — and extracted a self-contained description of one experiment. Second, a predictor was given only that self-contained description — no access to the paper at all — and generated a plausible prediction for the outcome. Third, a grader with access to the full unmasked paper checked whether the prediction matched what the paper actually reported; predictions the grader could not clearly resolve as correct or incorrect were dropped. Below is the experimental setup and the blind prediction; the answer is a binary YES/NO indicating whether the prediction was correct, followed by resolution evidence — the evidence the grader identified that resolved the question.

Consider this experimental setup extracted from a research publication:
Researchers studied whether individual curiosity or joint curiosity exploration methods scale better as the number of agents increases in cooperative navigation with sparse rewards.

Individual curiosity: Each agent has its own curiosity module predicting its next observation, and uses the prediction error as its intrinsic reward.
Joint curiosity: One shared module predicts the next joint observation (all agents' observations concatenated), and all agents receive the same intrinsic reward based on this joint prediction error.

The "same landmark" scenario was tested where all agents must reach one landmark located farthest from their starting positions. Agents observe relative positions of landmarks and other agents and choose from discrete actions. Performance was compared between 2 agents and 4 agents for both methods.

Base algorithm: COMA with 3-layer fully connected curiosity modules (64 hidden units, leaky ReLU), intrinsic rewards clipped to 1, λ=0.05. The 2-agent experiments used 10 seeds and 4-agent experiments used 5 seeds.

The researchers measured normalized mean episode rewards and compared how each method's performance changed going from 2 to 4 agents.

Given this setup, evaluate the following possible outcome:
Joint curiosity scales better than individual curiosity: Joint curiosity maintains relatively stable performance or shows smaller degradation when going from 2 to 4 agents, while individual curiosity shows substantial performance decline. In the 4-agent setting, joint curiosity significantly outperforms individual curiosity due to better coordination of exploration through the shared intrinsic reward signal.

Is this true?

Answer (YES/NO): NO